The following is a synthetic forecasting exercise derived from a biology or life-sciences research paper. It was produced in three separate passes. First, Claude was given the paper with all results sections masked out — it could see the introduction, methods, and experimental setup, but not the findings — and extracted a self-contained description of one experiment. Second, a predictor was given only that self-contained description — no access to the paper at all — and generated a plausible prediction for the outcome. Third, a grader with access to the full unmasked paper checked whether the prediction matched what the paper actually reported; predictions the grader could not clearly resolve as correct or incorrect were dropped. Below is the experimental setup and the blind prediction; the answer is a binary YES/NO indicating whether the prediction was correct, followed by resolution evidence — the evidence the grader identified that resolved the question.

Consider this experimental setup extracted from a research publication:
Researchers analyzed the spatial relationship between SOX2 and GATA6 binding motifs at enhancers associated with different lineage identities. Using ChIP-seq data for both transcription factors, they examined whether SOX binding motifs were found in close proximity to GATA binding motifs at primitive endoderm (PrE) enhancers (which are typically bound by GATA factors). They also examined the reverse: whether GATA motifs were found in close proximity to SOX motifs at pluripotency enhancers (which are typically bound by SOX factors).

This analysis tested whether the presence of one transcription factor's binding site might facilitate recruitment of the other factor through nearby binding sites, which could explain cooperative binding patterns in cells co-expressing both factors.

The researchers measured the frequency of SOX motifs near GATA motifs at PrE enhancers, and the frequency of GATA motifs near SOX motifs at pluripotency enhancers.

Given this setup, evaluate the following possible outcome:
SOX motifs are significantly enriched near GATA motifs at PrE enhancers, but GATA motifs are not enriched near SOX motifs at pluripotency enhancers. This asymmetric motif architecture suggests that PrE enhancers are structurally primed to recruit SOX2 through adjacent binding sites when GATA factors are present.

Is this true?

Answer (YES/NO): YES